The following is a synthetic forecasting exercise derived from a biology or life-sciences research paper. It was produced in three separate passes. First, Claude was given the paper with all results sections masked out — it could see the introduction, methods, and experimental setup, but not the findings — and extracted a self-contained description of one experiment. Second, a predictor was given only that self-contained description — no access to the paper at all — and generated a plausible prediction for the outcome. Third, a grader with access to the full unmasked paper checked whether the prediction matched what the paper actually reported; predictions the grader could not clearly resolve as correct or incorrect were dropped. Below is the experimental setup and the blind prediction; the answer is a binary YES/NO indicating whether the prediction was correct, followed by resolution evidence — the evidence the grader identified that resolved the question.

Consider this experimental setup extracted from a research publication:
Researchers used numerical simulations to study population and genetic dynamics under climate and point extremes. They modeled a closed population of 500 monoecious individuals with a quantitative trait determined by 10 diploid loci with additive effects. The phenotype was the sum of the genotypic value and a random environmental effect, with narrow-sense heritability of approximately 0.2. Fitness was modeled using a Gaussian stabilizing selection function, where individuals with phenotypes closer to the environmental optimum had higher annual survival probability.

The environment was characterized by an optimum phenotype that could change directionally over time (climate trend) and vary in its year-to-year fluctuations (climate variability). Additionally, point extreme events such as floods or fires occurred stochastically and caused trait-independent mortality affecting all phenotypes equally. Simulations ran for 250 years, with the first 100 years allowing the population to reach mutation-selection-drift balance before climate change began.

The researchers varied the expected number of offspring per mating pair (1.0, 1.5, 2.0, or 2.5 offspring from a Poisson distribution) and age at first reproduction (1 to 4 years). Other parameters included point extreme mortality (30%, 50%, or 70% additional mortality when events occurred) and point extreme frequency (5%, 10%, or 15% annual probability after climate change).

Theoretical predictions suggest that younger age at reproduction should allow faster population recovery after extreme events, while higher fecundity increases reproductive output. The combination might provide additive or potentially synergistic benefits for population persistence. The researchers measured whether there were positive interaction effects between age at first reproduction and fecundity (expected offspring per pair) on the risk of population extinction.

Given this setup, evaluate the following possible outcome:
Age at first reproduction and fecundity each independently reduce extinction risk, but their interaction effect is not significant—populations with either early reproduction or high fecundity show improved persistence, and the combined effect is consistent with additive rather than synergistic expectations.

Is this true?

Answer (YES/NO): YES